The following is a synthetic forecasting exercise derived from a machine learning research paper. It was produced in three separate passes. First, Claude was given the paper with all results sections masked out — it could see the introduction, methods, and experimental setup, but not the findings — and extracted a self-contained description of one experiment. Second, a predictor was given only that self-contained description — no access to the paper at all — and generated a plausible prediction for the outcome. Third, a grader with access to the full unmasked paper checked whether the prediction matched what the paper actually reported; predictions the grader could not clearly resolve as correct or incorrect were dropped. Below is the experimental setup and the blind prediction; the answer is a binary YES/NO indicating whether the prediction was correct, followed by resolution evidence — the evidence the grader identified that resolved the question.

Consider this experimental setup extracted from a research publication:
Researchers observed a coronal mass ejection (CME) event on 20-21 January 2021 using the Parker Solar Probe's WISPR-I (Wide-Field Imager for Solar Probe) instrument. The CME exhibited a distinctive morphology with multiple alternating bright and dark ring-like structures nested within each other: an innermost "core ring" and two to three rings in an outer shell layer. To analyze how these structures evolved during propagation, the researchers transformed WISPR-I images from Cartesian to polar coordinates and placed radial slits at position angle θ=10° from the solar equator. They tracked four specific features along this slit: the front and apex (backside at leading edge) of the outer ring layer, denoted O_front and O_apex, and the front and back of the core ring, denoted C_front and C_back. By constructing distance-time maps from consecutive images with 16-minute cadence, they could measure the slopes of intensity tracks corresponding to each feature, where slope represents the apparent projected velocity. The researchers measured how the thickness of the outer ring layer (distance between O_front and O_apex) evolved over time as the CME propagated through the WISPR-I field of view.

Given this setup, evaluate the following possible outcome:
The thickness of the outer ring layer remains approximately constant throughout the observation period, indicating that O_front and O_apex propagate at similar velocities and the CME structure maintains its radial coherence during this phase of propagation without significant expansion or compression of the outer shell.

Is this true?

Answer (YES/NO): NO